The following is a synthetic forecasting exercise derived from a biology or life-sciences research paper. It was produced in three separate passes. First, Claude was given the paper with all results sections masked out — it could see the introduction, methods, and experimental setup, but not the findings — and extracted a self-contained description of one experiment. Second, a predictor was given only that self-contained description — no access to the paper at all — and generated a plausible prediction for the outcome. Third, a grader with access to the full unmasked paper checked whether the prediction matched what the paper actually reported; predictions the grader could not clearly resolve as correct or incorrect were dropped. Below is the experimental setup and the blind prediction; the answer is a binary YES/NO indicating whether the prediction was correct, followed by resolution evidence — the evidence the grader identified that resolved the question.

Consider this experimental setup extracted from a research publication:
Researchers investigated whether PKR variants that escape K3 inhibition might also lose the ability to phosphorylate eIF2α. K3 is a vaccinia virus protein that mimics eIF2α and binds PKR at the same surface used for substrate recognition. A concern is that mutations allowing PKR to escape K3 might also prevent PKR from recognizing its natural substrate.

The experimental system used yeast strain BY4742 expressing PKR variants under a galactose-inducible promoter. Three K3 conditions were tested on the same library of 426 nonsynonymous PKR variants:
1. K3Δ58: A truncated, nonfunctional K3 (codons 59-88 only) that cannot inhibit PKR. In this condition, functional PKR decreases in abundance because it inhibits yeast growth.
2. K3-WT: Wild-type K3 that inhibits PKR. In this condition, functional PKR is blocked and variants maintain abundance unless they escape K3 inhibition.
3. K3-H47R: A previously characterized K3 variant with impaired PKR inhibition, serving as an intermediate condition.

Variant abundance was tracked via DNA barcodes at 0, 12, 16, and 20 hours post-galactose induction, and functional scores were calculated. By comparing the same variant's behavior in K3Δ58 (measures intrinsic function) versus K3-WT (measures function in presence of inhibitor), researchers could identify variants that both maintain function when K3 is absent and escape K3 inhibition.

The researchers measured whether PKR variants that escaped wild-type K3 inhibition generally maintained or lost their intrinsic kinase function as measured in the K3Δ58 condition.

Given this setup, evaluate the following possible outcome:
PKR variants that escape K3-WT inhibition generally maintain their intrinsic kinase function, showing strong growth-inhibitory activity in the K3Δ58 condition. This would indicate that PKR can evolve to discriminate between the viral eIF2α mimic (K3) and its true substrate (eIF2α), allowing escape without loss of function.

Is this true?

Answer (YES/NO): YES